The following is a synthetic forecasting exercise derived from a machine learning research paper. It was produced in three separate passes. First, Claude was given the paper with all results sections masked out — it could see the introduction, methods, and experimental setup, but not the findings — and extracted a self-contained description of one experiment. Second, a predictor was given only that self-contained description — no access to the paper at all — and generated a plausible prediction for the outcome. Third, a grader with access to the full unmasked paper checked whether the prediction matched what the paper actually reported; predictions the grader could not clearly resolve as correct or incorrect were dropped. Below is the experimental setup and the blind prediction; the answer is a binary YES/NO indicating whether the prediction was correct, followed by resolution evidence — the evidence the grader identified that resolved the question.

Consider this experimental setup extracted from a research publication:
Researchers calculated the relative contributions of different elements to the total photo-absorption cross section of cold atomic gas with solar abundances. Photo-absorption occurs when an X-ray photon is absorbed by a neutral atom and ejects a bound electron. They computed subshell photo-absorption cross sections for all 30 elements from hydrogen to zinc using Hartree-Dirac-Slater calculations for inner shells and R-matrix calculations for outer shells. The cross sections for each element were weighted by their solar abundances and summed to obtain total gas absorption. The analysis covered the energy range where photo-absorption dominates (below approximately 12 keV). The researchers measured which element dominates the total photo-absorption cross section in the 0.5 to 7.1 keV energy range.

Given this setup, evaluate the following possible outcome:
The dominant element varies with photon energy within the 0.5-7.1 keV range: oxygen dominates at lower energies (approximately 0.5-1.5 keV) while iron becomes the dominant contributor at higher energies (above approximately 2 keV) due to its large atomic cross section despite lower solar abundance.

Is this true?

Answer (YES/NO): NO